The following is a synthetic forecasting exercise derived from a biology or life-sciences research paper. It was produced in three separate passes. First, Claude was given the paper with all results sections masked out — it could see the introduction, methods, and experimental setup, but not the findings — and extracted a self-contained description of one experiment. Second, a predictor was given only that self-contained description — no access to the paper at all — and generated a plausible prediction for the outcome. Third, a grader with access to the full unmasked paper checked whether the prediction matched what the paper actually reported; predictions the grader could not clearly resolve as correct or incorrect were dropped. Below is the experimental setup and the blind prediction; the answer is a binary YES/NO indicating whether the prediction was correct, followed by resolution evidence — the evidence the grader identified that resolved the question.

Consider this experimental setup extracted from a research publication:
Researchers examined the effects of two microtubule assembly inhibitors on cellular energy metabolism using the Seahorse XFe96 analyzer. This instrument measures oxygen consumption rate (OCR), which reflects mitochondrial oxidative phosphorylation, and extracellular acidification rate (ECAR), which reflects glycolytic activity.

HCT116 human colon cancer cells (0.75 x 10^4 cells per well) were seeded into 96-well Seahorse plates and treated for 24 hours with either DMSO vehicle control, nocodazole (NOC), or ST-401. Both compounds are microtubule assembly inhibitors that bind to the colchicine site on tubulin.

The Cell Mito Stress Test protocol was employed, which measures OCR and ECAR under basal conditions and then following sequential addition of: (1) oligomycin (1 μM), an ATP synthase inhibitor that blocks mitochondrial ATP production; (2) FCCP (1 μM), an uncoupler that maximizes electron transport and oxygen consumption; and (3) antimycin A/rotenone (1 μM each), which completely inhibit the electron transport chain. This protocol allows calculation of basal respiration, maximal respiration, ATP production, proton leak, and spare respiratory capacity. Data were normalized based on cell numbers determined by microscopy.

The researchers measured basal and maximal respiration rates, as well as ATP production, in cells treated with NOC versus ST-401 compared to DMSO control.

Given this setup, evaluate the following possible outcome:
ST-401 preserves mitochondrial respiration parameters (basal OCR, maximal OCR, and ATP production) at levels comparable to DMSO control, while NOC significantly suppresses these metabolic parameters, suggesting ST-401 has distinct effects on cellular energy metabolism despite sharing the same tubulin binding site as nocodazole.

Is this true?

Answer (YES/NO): NO